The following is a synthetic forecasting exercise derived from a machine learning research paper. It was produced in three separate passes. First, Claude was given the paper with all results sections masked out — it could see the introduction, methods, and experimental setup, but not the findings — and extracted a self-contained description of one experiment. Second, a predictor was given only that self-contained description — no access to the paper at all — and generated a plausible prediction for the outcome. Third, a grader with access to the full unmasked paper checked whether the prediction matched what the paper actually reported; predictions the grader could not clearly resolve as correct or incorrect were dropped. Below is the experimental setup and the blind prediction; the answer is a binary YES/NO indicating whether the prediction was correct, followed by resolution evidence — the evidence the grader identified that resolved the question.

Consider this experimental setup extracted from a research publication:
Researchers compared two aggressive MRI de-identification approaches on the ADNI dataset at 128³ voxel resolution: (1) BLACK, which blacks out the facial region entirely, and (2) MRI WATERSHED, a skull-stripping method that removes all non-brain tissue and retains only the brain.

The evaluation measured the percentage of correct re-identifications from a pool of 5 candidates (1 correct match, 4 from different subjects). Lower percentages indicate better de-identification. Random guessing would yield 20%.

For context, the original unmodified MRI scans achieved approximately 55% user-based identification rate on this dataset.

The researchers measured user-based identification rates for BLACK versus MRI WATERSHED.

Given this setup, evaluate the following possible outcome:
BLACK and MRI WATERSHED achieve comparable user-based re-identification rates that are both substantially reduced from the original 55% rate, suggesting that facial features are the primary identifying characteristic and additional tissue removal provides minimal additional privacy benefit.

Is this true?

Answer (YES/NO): YES